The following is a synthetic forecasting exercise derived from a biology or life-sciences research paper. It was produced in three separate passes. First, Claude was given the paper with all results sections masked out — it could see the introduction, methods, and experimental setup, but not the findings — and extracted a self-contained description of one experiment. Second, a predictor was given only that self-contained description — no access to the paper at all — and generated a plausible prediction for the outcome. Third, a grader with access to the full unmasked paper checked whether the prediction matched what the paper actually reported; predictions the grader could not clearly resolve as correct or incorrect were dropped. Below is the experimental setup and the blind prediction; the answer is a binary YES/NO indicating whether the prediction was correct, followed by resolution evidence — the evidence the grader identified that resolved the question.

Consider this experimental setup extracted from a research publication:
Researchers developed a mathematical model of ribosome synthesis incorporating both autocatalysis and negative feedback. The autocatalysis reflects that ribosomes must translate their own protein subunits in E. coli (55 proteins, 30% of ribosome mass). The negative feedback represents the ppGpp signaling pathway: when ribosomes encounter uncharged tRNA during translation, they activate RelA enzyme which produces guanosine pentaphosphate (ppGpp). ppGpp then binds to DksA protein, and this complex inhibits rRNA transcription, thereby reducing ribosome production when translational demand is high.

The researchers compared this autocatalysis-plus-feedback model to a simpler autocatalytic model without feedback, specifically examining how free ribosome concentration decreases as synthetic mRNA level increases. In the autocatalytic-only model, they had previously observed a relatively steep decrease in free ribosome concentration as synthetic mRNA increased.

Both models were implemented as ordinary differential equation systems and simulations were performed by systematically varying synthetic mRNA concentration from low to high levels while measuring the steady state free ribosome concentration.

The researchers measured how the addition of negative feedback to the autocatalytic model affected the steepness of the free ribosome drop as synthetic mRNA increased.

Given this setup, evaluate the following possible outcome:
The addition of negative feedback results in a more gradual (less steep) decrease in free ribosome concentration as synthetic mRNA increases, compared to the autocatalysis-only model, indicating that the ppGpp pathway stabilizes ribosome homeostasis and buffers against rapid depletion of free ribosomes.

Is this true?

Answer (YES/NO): YES